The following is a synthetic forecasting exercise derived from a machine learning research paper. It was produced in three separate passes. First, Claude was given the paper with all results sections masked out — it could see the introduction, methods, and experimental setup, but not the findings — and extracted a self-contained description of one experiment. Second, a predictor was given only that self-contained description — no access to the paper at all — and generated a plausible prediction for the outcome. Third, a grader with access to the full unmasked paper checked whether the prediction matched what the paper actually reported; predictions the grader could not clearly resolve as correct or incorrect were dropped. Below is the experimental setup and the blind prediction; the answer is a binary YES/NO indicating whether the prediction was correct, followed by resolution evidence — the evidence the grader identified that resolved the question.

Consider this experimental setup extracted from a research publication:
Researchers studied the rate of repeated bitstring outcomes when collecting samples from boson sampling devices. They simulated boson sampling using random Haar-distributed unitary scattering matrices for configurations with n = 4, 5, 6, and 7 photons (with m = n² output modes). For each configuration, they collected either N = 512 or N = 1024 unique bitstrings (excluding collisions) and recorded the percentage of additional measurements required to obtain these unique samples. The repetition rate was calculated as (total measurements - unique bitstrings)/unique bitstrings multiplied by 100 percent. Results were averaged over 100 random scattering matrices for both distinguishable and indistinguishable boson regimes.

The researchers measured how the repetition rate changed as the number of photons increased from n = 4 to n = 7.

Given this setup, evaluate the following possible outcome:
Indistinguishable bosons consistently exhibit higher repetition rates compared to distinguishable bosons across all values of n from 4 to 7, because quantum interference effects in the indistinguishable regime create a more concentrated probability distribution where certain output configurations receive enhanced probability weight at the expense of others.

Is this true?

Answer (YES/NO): NO